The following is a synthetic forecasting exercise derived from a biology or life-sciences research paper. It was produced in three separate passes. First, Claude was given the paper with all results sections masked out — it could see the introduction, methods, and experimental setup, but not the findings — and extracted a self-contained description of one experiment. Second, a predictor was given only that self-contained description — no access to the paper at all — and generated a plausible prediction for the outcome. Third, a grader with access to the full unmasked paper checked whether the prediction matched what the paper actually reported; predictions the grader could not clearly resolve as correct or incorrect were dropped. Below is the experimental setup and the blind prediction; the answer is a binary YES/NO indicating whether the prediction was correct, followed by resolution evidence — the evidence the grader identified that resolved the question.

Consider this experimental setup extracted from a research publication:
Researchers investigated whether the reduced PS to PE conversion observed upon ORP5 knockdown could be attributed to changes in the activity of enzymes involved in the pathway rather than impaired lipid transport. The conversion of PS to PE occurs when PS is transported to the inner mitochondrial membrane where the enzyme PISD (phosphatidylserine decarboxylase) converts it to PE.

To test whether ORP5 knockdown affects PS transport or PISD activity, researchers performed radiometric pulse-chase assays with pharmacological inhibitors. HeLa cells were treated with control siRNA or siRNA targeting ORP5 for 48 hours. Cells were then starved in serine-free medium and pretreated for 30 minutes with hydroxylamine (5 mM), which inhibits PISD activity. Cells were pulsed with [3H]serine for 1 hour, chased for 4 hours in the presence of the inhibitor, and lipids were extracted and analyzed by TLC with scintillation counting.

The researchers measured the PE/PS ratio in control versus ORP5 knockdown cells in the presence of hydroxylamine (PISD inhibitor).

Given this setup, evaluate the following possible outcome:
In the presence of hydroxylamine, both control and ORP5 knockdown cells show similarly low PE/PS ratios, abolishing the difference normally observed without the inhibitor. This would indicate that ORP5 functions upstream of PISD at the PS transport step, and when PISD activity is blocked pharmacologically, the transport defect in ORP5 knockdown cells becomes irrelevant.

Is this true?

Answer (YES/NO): YES